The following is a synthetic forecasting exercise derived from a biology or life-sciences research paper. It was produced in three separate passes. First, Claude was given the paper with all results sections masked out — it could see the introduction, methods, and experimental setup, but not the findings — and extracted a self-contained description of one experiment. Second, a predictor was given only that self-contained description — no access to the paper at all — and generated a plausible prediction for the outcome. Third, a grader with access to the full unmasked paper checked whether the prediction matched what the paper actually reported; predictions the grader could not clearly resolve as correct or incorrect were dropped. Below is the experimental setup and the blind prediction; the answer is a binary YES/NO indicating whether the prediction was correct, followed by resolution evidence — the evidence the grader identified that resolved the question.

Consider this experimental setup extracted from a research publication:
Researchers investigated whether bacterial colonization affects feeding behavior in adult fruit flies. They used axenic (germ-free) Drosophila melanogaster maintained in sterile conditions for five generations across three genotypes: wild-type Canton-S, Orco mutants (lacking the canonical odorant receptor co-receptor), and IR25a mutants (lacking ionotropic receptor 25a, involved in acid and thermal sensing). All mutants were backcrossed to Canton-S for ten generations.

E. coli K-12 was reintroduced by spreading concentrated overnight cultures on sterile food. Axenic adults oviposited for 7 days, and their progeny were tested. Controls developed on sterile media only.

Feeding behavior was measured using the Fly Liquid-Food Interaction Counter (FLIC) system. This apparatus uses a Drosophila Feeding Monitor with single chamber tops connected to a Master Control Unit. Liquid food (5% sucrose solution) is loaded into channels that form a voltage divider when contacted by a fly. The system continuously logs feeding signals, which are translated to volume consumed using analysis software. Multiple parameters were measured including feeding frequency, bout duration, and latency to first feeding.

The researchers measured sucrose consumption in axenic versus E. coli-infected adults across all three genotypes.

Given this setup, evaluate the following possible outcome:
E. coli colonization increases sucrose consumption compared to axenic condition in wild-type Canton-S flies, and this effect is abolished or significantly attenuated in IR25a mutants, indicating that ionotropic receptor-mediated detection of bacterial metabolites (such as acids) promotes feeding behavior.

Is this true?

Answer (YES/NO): YES